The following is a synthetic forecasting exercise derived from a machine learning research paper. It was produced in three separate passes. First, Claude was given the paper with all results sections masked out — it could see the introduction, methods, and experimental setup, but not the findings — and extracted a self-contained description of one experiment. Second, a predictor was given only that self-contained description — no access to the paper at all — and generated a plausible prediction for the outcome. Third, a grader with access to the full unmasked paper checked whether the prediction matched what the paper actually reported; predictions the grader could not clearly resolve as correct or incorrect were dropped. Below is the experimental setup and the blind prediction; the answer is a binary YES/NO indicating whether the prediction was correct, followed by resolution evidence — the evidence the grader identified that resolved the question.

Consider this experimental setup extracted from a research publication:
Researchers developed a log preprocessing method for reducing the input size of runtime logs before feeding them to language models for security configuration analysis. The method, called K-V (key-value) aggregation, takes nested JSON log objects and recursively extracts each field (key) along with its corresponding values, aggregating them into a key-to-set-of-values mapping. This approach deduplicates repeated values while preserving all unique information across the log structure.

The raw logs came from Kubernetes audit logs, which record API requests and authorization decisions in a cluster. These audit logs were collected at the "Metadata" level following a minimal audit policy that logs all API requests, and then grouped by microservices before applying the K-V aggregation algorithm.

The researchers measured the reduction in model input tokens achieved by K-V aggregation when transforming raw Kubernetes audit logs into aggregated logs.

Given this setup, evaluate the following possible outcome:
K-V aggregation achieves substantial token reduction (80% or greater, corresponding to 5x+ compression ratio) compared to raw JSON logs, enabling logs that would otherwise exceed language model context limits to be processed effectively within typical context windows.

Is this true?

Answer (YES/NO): YES